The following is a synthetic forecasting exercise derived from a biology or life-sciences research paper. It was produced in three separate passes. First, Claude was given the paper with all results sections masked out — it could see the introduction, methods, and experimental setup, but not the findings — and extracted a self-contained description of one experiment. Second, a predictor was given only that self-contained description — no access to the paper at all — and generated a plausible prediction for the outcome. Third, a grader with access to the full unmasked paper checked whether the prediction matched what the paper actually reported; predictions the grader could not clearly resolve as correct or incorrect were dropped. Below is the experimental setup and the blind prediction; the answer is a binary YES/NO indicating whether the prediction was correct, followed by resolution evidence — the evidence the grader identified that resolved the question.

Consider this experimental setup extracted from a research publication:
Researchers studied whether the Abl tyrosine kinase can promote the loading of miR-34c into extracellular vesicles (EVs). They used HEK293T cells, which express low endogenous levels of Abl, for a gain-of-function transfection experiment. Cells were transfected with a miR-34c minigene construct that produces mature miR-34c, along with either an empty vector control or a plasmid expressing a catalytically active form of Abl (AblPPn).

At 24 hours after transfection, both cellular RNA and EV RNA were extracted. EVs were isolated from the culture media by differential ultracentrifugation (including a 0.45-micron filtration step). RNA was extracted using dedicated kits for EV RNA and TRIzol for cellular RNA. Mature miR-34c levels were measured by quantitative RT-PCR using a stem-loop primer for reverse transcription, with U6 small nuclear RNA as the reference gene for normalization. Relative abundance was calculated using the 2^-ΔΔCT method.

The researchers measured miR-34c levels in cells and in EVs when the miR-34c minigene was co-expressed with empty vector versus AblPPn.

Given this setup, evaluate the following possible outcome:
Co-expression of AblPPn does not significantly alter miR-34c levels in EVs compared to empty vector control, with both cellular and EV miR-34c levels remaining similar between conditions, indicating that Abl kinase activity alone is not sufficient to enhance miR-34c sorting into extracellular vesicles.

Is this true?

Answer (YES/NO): NO